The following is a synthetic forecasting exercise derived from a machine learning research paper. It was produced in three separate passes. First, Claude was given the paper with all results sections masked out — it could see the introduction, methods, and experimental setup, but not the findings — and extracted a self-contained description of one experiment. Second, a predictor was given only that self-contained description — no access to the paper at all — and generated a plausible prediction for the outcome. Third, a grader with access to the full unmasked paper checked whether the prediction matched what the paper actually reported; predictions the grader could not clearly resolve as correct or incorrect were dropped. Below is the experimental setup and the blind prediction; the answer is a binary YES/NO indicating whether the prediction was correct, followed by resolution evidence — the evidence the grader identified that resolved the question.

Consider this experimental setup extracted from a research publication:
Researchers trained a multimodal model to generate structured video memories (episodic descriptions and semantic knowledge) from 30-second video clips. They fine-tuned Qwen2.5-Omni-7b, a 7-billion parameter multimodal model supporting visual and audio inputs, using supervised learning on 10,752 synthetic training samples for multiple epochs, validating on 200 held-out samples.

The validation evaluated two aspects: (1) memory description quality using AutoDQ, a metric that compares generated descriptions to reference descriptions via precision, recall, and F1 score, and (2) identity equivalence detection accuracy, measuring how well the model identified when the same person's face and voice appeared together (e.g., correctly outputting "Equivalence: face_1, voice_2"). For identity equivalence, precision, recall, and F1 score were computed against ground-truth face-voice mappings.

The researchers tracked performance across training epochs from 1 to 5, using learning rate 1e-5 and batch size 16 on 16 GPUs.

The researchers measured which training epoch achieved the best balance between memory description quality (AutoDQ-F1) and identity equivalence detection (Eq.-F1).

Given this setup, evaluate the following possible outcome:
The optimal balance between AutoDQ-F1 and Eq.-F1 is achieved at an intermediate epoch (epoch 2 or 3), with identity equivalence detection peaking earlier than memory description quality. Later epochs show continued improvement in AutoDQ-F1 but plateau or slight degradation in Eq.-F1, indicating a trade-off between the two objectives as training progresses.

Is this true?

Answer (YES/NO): NO